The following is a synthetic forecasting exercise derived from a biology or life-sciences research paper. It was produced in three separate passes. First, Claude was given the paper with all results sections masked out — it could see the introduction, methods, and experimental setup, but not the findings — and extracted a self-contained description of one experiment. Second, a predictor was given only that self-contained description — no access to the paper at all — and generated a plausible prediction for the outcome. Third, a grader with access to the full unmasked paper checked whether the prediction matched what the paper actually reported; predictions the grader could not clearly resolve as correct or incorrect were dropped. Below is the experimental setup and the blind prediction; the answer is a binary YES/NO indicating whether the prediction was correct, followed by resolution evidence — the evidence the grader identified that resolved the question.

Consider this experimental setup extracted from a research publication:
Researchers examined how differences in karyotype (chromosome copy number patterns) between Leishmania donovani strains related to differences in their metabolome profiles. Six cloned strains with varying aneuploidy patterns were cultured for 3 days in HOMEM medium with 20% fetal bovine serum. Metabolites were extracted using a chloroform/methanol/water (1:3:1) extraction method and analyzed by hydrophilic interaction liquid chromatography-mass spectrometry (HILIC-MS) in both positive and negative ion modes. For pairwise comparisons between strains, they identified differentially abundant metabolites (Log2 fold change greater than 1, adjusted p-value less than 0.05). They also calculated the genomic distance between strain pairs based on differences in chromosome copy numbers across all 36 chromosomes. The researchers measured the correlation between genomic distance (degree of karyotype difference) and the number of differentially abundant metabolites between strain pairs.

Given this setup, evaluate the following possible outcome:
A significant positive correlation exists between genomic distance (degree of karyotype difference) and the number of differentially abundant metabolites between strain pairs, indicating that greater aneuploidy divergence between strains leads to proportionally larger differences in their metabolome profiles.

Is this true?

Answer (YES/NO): YES